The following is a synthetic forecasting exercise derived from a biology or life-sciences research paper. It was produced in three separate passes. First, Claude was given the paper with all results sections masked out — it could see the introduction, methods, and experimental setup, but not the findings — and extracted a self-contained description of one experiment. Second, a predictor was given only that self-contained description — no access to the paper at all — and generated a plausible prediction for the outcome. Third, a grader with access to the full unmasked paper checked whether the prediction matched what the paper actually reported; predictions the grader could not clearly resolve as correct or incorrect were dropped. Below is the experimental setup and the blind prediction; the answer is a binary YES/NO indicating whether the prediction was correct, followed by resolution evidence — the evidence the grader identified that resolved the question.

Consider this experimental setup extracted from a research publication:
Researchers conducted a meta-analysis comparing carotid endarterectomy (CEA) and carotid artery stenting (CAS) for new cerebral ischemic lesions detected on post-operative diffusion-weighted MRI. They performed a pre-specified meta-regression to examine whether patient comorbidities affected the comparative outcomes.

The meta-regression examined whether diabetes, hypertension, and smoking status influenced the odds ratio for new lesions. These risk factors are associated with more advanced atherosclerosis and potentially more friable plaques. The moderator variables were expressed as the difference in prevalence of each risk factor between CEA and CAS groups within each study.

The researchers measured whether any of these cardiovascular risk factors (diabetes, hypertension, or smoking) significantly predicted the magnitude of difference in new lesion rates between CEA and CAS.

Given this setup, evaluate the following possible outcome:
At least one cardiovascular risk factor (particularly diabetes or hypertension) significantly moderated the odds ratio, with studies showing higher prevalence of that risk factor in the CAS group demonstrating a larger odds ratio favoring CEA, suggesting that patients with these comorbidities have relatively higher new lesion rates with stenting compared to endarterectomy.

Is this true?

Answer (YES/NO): NO